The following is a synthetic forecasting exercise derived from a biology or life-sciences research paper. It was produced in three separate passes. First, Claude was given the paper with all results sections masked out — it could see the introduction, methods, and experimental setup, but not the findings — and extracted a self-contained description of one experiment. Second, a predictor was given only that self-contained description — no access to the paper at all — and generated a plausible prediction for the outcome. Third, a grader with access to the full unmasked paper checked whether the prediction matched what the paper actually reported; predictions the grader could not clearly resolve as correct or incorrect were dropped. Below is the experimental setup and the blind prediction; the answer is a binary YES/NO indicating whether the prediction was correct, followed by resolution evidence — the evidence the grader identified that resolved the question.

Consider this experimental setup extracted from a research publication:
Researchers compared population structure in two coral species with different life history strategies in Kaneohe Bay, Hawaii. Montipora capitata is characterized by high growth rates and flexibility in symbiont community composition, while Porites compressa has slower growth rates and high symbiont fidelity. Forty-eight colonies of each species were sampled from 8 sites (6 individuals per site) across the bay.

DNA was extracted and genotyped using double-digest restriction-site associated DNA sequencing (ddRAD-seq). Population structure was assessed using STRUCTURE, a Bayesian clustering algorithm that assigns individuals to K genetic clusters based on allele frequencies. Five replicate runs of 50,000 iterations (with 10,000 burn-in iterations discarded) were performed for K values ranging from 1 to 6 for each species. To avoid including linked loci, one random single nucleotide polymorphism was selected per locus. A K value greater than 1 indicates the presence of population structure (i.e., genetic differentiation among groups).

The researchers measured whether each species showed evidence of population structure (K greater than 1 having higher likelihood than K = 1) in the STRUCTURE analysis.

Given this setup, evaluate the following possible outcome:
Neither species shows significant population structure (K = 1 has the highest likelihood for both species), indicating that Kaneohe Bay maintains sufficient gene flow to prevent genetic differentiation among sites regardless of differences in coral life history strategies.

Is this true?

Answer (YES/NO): NO